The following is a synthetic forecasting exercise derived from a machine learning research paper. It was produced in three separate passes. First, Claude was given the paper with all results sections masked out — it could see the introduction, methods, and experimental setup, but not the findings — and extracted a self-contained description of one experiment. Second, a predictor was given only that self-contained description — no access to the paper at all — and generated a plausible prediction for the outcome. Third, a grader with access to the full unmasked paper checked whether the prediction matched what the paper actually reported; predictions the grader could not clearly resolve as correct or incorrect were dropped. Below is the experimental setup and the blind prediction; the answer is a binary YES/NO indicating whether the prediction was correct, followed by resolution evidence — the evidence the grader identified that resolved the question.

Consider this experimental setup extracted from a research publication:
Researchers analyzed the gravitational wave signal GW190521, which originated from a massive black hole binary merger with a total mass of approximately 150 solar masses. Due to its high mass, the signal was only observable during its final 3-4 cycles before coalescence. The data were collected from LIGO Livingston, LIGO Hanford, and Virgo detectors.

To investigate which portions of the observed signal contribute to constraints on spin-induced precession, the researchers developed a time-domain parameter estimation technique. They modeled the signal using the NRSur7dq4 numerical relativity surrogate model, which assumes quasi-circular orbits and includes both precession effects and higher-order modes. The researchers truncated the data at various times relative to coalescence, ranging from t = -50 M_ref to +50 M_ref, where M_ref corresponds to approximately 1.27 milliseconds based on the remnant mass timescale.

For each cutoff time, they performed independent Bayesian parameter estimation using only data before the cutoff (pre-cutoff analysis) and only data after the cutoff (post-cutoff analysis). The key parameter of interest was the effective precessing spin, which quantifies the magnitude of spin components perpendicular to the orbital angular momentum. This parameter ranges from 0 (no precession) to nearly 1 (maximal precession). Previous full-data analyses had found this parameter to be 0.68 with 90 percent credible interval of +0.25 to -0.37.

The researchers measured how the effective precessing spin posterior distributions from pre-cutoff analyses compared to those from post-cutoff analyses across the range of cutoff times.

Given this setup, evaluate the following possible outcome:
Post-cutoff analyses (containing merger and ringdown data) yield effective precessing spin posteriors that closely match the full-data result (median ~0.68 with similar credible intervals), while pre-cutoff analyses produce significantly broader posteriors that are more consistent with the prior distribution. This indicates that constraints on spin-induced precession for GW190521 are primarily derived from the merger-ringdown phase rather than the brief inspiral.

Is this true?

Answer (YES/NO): NO